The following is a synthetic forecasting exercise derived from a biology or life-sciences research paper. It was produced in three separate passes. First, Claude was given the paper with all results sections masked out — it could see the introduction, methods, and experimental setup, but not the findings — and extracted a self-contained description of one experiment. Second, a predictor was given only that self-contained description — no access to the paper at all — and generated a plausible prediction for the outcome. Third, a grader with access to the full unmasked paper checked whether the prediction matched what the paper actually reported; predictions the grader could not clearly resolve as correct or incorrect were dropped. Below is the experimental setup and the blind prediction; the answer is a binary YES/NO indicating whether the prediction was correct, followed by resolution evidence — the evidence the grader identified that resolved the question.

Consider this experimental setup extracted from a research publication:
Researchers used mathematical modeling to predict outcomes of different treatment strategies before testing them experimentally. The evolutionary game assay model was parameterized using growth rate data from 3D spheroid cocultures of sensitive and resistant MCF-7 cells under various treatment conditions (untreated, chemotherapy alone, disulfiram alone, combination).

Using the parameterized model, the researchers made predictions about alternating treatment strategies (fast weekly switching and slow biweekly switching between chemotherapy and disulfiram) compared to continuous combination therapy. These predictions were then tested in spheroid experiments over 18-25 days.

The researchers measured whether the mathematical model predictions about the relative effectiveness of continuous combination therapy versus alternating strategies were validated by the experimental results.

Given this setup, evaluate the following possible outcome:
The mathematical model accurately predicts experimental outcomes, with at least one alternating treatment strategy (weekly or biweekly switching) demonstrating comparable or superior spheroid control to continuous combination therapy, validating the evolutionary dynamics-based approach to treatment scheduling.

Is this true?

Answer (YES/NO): NO